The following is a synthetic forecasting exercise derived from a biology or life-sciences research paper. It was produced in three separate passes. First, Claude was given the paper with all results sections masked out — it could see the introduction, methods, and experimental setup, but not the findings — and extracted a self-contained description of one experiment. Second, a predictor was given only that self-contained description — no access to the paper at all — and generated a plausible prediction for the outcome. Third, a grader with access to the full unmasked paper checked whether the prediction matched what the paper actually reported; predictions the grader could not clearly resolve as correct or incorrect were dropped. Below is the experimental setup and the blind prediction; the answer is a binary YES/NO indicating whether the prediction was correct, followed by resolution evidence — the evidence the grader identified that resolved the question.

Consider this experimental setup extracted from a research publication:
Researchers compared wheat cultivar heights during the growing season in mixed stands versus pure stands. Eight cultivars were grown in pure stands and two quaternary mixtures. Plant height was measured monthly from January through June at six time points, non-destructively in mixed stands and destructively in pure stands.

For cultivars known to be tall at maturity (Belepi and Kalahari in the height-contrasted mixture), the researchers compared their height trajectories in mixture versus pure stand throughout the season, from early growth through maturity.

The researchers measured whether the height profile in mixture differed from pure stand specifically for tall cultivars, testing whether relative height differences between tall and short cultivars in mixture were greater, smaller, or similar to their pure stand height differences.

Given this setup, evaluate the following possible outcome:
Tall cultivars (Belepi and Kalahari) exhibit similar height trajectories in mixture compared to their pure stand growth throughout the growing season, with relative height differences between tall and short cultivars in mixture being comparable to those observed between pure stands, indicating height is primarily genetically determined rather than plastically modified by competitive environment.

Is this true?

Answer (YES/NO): NO